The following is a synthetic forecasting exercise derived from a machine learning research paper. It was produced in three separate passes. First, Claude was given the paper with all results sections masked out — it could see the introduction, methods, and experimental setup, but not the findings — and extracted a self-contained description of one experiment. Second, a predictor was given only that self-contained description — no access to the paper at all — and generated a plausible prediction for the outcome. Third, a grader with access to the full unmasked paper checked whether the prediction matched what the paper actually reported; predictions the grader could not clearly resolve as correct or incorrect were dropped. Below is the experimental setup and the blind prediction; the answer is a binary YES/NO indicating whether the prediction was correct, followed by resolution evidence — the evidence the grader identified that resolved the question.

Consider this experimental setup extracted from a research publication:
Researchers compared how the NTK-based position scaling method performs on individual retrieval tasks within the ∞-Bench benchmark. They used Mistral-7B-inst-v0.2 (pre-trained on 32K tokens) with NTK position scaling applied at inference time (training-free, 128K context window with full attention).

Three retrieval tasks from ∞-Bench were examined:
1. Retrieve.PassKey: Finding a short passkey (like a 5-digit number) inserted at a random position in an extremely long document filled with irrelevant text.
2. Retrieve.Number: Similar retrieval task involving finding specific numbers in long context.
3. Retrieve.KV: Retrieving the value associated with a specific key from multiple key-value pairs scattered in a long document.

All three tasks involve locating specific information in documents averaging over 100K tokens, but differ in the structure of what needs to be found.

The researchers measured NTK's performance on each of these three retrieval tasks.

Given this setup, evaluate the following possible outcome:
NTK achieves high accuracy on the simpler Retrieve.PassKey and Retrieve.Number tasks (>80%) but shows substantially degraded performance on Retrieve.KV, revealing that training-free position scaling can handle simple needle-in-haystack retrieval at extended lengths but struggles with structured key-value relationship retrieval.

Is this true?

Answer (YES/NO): YES